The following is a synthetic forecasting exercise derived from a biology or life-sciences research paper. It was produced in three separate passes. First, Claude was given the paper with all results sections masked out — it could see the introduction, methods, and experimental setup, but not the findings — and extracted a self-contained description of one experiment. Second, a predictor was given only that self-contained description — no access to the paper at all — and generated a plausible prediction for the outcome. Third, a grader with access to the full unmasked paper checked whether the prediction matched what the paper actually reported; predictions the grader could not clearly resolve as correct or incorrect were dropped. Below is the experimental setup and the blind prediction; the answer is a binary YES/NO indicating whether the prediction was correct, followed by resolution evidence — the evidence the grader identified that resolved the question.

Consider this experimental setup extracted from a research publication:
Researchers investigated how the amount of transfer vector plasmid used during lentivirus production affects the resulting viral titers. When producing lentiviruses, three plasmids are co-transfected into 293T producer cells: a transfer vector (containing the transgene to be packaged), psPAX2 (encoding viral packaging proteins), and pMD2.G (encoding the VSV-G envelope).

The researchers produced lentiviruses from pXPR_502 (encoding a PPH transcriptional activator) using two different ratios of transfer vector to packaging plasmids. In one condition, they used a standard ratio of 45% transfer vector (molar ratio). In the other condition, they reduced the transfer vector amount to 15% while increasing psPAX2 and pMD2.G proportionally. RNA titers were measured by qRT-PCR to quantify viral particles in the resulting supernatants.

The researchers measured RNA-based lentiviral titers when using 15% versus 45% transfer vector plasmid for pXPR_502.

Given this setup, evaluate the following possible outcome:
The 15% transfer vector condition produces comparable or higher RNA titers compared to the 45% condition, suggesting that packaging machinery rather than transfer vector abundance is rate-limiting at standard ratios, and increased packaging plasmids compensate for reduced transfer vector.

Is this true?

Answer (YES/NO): NO